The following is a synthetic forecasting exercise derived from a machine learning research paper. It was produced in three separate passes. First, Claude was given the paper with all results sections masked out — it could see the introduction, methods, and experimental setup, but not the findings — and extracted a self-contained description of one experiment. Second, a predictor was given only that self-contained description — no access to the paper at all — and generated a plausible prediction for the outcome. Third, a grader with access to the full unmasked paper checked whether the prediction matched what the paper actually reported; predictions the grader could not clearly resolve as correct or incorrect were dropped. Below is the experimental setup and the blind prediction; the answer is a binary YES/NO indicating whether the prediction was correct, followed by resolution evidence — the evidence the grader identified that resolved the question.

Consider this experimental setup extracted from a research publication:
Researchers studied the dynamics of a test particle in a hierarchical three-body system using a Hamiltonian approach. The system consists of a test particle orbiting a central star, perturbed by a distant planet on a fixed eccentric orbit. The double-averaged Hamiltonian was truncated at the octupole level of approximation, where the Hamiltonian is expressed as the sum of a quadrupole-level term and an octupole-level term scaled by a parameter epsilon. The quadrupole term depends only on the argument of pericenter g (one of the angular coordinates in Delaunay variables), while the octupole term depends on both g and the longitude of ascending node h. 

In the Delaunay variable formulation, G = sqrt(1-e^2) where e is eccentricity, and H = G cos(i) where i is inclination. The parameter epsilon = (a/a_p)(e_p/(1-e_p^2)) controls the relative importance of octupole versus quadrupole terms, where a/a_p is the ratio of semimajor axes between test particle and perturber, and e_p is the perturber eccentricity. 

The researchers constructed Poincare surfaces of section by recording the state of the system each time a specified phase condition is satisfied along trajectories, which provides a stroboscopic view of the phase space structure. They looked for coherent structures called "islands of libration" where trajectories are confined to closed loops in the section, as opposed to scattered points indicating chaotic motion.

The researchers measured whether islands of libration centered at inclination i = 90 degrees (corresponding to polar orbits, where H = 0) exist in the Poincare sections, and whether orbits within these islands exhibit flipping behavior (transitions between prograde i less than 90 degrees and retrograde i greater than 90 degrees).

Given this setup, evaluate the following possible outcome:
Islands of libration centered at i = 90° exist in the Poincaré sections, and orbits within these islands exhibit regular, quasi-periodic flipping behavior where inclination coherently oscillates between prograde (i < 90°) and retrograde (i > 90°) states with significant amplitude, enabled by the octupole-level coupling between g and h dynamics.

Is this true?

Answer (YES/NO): YES